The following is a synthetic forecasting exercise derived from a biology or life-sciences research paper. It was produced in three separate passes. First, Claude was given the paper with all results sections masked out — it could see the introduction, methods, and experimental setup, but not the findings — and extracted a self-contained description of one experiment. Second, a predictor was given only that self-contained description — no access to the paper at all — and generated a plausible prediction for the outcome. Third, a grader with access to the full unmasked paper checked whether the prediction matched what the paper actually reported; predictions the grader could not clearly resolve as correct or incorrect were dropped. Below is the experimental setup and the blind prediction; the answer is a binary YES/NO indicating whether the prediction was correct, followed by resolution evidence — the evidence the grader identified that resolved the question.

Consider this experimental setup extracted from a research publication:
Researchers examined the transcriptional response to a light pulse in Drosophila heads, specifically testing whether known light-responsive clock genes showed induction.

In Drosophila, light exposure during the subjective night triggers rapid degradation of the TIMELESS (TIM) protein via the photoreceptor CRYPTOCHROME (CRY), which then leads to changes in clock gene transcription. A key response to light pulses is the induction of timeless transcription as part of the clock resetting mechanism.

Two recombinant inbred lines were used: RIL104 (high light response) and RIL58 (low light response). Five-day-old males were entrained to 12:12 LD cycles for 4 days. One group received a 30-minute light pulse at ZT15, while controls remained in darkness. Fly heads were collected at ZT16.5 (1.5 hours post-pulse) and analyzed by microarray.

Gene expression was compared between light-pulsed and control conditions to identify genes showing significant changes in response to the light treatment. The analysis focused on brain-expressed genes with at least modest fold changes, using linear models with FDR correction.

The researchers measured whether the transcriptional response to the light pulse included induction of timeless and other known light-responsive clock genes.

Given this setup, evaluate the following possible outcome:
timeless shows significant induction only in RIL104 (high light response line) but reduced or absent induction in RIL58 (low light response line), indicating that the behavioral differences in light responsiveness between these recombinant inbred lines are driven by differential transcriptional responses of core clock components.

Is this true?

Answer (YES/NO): NO